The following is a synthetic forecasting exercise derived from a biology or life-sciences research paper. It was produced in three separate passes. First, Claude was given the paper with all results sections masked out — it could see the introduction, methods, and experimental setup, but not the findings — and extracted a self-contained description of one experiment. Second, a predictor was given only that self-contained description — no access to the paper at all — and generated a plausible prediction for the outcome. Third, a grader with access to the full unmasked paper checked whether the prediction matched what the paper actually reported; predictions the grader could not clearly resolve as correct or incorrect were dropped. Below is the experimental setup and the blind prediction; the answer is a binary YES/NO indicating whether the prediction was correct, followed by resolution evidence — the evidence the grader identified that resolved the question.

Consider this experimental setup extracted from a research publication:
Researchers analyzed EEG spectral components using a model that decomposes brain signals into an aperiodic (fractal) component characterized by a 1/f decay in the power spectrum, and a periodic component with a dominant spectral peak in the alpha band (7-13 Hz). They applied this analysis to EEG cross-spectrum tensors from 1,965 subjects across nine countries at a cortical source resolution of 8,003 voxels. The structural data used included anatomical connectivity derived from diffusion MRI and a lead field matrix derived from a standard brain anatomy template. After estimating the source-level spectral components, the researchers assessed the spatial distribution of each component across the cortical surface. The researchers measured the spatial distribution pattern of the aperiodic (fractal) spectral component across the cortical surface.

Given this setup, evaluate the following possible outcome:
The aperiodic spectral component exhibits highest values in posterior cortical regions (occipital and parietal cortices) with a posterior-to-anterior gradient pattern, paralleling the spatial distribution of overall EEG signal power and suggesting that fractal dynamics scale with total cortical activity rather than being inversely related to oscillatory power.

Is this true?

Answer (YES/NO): NO